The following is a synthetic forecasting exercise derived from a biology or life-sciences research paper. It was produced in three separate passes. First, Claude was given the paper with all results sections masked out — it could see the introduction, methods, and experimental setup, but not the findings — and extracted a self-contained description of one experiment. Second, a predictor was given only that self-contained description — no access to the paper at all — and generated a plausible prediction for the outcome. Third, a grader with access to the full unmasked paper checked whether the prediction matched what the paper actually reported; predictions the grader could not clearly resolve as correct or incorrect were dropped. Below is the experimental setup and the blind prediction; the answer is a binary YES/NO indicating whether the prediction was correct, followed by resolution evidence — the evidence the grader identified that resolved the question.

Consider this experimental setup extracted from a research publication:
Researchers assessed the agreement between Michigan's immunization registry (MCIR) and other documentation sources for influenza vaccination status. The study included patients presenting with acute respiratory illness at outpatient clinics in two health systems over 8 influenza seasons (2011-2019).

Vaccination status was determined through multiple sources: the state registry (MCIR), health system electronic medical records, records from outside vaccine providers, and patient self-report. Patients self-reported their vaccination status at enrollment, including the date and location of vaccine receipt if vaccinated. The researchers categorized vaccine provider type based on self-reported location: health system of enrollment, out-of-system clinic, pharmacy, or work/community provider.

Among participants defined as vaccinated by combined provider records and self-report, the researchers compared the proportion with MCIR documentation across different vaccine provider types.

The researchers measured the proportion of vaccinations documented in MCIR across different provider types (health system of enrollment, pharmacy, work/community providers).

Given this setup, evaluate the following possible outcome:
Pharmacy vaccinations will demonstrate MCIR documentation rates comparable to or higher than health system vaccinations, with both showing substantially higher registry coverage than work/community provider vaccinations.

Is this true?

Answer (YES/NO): NO